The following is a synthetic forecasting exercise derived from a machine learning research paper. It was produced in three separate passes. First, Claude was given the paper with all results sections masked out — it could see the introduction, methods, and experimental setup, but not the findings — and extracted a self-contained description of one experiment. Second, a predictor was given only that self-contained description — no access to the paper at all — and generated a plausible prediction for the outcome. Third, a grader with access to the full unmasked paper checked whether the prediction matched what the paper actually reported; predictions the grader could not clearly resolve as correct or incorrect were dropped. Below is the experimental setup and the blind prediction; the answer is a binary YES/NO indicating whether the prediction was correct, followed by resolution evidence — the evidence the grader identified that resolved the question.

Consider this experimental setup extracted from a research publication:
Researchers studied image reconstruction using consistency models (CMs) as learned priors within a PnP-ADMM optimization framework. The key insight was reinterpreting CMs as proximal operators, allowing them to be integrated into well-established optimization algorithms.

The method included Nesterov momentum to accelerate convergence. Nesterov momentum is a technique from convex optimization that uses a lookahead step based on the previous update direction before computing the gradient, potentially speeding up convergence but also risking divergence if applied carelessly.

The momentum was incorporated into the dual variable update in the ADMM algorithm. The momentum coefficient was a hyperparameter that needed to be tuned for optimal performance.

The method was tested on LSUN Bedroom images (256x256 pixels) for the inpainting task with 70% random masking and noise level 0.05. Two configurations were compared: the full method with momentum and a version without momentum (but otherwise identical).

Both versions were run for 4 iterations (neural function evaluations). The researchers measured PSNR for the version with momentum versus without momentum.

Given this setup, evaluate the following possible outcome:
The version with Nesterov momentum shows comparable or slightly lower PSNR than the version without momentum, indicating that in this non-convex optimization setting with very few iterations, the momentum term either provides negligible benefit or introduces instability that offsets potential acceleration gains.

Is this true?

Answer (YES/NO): NO